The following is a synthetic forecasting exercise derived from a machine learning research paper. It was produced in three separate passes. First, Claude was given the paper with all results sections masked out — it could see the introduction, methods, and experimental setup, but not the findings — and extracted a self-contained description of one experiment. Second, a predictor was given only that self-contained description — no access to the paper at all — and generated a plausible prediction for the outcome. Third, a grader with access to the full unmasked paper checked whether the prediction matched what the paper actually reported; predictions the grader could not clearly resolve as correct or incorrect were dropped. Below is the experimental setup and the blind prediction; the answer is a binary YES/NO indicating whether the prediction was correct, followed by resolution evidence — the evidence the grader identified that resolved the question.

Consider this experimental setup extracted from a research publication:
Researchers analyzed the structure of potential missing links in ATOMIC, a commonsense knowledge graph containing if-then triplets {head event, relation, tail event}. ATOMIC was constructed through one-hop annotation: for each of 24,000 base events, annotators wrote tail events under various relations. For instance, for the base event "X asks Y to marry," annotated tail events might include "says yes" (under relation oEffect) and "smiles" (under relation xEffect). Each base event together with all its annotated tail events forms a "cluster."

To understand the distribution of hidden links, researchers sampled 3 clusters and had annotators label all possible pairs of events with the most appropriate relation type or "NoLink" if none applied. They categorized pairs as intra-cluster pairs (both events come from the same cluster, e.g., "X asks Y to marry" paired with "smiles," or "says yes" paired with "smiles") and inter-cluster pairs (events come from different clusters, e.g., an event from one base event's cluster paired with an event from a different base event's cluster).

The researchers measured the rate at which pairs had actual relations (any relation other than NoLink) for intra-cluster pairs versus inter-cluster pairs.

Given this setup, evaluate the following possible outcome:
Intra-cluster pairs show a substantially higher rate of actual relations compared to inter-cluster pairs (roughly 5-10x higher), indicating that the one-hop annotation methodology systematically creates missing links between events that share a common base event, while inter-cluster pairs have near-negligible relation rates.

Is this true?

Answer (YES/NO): NO